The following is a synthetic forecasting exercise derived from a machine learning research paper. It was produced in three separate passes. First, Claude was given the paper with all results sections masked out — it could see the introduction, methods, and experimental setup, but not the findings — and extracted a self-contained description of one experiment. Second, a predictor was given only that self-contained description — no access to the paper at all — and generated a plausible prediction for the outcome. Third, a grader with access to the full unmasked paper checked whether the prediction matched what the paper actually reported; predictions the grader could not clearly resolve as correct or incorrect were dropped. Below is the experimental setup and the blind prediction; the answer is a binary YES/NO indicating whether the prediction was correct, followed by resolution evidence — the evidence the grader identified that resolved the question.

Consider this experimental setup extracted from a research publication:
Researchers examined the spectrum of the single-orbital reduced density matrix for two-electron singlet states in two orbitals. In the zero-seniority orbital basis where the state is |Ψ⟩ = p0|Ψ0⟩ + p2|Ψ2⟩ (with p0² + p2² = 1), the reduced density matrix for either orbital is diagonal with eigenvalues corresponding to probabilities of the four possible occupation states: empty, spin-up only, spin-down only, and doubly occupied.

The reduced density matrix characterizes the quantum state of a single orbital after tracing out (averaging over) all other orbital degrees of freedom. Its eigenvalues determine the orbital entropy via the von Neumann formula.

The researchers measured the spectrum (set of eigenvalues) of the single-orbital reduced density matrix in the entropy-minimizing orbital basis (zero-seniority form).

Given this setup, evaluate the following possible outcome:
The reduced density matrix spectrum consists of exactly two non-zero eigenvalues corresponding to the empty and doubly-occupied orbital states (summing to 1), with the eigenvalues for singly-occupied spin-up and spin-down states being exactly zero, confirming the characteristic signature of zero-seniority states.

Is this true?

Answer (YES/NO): YES